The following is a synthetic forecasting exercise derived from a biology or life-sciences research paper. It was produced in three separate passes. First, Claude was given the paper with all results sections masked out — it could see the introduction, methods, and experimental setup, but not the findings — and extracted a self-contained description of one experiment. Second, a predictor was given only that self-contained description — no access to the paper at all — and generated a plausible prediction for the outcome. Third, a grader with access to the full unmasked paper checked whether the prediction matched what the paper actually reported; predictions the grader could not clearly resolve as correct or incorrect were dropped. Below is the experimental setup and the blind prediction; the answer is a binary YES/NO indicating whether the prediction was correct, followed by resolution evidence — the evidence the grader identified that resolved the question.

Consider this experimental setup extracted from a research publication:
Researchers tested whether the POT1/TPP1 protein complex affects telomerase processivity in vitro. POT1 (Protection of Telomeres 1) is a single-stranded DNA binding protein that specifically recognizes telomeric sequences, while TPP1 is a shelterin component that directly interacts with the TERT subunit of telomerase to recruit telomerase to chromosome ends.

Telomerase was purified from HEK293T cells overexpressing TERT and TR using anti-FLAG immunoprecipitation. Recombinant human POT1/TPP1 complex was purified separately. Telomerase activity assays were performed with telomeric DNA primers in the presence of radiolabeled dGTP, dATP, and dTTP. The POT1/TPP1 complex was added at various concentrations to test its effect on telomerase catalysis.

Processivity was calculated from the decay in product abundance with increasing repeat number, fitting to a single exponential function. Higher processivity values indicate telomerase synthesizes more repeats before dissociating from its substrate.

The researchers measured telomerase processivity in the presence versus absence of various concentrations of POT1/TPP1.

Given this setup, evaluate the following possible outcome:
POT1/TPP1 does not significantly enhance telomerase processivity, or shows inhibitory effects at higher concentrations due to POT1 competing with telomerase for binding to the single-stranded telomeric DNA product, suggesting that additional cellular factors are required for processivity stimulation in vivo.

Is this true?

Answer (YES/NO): NO